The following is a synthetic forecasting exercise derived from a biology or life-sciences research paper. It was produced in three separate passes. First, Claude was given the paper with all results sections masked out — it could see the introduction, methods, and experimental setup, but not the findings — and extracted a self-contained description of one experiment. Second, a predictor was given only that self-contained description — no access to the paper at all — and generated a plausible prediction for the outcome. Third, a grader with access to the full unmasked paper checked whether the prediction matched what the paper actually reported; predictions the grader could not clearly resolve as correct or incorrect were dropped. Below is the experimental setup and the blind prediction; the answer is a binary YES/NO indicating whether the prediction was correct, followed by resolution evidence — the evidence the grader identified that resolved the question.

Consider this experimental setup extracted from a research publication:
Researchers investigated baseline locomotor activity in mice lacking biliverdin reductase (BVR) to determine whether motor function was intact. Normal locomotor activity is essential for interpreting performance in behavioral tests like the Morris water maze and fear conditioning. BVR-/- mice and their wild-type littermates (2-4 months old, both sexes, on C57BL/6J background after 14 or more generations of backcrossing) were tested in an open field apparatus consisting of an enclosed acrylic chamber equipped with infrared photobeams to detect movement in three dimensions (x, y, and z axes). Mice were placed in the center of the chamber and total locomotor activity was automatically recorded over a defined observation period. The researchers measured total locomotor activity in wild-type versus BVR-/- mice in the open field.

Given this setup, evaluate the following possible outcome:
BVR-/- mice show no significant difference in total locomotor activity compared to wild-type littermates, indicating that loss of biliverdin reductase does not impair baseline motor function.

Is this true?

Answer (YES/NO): YES